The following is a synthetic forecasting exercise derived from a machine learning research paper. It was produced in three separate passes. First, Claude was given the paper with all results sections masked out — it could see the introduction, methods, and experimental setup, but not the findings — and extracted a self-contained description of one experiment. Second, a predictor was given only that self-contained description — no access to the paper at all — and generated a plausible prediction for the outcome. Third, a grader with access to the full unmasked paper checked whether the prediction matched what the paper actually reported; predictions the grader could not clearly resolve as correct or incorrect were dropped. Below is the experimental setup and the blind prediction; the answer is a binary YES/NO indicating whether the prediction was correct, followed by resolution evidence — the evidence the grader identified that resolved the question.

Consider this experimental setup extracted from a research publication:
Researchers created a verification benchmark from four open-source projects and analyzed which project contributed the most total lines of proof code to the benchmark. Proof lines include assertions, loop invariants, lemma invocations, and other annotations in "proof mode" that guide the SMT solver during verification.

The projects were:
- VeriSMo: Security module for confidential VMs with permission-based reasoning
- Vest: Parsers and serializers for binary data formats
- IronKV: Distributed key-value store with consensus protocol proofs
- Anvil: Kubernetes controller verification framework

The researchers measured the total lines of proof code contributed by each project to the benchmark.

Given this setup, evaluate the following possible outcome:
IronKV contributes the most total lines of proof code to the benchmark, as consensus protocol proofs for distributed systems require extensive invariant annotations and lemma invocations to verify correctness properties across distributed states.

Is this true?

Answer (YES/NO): NO